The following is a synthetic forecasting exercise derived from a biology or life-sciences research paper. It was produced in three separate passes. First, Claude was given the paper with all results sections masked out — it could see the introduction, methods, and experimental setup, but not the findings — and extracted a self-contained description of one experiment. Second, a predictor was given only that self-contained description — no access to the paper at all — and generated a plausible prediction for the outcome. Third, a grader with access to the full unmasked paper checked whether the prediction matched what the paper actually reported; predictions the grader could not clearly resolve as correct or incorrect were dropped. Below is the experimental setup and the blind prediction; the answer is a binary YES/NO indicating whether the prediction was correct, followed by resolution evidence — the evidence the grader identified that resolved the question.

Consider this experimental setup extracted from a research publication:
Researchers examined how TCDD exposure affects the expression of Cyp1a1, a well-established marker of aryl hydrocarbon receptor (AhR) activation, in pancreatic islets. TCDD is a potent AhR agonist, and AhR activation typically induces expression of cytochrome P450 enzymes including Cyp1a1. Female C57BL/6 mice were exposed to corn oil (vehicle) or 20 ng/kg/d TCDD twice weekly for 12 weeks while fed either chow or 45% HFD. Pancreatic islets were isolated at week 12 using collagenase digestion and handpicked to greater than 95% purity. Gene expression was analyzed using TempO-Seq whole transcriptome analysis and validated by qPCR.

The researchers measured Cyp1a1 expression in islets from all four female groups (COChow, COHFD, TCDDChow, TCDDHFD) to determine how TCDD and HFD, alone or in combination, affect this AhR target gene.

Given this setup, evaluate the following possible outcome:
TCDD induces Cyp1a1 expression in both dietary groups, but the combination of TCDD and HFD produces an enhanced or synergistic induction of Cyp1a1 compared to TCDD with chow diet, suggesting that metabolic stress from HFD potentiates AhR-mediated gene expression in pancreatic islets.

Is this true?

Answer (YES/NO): NO